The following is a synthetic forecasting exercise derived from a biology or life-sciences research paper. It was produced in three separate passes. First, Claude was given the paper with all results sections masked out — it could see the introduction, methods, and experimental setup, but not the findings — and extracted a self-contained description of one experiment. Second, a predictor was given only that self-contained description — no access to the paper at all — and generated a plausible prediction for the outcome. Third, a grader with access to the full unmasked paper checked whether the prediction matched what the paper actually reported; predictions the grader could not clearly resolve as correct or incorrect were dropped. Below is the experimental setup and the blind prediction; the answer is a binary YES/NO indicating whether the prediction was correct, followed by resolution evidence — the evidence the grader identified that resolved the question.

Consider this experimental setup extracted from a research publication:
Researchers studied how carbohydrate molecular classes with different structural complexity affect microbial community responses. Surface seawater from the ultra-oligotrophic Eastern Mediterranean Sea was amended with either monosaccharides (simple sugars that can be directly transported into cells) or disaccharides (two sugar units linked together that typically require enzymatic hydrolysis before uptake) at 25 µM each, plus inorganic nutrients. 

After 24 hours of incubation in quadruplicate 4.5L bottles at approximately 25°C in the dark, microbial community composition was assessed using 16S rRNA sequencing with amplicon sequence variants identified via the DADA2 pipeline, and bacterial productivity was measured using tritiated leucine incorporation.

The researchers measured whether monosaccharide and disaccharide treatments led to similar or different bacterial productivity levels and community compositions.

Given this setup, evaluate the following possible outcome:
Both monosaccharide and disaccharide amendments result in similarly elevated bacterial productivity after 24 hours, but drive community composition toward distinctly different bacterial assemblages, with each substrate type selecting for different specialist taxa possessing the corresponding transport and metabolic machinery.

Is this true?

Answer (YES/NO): NO